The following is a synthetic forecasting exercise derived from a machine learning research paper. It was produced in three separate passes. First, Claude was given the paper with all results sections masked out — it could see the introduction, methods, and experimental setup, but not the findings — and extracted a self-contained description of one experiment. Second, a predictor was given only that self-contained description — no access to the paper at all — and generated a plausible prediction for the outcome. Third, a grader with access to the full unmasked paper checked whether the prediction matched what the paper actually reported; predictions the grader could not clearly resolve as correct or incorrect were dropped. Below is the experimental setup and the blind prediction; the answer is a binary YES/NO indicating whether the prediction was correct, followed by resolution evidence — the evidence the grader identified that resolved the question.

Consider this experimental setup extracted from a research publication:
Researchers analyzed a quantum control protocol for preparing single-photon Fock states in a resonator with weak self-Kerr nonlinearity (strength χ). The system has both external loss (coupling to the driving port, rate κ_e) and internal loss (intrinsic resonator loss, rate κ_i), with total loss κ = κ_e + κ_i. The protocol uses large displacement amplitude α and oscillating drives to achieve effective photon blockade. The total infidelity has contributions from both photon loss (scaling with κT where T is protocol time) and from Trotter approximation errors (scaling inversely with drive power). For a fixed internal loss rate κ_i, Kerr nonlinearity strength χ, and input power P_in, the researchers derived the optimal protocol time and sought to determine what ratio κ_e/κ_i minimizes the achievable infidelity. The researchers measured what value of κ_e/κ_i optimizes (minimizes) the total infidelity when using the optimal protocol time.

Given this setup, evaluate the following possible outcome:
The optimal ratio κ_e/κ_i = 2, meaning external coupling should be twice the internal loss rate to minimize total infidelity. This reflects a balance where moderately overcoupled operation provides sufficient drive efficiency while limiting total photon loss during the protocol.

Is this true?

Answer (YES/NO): NO